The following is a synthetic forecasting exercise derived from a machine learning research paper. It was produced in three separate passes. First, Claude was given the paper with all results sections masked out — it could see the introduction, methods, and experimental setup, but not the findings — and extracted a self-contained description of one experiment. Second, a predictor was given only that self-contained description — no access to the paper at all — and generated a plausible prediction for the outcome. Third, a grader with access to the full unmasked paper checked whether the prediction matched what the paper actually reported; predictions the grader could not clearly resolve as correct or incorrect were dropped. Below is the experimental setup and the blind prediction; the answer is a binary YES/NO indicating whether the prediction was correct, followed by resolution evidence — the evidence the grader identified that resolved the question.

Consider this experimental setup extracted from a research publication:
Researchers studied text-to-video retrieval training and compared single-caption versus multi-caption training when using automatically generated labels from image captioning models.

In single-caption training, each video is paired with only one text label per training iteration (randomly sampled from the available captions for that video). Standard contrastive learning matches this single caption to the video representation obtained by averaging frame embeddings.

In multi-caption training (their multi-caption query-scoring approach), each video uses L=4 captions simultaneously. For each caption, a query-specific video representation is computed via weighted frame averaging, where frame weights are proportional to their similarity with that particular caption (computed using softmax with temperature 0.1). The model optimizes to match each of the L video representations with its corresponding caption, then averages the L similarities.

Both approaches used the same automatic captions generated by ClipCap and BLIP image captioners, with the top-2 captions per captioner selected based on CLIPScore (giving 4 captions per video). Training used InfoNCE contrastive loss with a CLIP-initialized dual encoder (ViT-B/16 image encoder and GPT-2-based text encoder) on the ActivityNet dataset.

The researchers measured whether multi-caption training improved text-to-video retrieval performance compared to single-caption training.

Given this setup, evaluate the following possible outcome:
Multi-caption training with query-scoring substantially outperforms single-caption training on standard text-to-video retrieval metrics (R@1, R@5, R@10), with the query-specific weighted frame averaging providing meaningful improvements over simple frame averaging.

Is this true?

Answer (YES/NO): NO